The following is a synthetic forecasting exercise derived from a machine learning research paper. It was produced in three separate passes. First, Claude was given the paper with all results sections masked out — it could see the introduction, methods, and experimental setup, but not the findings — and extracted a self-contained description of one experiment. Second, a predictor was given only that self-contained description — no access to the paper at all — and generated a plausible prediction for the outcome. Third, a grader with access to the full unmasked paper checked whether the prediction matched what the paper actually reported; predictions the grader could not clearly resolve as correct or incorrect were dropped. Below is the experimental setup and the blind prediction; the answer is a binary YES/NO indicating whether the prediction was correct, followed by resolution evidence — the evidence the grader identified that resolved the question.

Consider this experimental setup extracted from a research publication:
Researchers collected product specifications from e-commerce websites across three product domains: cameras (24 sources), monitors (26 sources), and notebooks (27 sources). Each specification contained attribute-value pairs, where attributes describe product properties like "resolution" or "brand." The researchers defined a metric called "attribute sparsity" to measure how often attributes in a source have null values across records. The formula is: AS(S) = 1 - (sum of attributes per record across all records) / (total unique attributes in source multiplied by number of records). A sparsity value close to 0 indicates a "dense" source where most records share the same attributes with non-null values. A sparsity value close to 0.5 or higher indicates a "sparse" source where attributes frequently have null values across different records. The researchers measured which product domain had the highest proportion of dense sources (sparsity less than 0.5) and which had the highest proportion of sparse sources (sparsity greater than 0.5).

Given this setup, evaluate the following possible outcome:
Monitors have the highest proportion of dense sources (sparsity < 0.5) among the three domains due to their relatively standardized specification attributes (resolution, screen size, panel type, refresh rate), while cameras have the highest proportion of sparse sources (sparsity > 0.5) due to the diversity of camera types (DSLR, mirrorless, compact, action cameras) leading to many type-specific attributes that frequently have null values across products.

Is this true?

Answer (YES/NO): NO